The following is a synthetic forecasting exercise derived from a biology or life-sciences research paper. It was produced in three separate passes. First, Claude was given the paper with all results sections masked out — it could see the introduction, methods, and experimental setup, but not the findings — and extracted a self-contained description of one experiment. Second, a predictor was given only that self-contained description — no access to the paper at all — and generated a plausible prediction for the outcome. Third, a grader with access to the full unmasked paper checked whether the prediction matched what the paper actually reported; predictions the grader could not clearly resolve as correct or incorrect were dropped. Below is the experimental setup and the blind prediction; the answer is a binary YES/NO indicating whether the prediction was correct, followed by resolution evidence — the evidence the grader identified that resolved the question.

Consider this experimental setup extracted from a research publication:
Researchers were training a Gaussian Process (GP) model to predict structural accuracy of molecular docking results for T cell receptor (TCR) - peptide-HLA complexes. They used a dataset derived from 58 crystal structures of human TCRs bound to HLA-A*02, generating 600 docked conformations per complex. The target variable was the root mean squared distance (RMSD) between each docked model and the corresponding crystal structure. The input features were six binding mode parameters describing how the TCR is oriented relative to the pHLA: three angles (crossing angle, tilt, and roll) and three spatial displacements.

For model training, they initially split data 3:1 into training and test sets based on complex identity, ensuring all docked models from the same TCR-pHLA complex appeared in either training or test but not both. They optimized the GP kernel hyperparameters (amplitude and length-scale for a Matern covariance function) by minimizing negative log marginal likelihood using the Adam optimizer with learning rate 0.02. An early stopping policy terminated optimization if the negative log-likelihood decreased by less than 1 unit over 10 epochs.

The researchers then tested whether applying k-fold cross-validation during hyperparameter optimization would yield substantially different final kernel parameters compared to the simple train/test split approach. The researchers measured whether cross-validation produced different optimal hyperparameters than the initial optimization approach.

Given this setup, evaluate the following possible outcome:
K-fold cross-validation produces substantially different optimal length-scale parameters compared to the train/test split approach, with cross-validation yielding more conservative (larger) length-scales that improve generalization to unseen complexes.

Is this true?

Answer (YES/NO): NO